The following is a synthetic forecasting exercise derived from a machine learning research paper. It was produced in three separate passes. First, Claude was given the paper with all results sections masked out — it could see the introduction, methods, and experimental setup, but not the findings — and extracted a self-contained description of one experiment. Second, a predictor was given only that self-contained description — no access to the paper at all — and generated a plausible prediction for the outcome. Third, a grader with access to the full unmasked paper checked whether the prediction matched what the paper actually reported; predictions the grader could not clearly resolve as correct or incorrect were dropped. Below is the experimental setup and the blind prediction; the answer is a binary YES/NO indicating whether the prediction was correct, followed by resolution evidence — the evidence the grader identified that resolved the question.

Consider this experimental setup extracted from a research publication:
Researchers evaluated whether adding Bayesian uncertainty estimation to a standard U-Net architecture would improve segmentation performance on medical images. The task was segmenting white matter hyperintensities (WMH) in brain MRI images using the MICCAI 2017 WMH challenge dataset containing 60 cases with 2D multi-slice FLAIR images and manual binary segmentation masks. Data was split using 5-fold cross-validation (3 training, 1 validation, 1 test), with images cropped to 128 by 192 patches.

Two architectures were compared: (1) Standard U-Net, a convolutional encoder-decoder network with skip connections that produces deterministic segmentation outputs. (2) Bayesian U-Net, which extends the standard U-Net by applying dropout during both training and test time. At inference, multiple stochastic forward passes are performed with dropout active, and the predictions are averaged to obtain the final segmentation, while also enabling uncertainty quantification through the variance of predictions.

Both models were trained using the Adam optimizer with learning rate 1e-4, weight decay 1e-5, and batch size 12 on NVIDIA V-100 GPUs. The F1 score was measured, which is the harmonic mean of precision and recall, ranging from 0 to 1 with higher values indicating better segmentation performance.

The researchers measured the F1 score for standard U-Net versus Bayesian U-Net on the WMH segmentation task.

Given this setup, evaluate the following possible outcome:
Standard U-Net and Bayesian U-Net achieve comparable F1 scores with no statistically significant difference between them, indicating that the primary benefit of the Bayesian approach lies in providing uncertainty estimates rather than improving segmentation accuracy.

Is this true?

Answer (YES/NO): NO